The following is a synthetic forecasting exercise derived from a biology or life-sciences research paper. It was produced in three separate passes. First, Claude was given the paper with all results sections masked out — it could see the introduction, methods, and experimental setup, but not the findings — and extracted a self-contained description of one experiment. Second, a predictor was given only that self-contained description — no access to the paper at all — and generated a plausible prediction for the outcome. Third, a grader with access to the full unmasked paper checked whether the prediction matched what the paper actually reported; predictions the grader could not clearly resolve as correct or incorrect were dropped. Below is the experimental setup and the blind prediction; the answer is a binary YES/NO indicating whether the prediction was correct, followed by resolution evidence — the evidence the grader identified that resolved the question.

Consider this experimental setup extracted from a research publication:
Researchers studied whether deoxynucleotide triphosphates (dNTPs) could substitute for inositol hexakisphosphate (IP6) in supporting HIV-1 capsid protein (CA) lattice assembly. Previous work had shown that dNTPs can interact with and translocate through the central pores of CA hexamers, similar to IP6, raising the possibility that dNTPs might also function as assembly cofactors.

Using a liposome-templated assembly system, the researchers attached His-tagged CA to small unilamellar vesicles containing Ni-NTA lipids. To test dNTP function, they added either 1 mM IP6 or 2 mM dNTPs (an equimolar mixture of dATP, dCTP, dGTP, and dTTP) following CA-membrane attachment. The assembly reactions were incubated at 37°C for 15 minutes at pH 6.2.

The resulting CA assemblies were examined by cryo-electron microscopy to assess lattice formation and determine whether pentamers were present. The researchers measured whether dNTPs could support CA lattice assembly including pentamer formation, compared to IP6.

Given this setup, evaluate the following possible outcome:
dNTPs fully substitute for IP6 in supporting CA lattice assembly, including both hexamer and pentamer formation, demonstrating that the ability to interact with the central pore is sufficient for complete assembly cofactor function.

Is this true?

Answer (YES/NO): YES